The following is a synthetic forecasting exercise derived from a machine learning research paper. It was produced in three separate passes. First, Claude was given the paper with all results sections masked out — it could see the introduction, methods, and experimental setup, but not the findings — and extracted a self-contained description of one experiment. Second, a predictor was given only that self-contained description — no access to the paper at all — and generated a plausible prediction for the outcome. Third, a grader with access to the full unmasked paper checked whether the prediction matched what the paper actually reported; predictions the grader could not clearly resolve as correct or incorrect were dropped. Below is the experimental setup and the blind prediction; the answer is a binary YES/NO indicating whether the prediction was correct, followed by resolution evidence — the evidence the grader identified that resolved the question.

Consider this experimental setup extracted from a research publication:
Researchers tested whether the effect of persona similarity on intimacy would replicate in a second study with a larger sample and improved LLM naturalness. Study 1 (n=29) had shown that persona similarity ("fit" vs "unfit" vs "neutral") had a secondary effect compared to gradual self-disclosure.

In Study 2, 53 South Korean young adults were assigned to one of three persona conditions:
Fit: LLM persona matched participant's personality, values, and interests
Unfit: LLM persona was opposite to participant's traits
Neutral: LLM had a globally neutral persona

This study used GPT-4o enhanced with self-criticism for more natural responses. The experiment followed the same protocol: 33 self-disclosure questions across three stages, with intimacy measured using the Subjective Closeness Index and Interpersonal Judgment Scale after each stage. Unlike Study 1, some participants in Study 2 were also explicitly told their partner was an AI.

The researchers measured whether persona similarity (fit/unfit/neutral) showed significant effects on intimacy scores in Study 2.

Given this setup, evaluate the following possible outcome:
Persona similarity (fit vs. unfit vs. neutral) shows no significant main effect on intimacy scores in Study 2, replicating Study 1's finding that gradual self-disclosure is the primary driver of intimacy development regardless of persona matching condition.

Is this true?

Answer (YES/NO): YES